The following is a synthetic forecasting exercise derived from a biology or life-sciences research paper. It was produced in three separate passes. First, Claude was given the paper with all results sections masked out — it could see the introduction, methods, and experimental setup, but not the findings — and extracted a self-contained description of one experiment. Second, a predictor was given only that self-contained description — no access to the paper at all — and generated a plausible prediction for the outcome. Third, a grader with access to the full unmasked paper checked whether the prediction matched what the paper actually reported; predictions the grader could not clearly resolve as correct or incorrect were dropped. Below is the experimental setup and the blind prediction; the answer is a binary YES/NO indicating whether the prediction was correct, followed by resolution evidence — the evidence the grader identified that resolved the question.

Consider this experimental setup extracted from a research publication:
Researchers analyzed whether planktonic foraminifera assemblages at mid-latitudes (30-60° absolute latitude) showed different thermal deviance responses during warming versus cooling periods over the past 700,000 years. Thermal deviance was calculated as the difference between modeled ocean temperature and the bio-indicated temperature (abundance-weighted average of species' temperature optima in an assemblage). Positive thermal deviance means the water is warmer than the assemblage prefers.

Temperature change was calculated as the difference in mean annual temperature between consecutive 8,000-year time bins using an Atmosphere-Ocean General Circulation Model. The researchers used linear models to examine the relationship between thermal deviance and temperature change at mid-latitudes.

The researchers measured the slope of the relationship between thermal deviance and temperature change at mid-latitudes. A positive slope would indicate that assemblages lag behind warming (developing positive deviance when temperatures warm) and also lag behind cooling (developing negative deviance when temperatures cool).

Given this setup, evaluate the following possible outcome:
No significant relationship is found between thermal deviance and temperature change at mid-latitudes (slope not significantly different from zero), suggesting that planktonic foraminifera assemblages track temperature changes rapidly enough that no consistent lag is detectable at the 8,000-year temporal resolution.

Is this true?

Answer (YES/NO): NO